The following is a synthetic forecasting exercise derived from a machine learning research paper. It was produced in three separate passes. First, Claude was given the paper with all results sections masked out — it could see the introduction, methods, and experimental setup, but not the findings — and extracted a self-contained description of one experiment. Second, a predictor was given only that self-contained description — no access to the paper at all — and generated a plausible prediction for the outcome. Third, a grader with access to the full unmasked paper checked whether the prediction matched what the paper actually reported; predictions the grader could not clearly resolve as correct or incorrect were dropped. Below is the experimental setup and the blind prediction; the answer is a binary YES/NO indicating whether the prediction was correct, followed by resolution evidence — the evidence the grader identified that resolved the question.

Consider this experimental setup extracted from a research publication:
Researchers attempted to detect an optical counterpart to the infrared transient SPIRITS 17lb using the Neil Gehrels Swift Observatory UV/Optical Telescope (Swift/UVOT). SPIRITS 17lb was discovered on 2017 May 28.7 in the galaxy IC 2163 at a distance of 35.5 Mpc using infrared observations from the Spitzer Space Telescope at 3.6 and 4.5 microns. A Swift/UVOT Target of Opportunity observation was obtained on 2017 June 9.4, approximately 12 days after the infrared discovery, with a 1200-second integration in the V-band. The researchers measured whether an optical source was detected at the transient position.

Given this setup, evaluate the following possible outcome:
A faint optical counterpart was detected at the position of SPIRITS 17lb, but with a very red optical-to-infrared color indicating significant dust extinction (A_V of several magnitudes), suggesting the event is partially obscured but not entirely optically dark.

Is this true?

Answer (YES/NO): NO